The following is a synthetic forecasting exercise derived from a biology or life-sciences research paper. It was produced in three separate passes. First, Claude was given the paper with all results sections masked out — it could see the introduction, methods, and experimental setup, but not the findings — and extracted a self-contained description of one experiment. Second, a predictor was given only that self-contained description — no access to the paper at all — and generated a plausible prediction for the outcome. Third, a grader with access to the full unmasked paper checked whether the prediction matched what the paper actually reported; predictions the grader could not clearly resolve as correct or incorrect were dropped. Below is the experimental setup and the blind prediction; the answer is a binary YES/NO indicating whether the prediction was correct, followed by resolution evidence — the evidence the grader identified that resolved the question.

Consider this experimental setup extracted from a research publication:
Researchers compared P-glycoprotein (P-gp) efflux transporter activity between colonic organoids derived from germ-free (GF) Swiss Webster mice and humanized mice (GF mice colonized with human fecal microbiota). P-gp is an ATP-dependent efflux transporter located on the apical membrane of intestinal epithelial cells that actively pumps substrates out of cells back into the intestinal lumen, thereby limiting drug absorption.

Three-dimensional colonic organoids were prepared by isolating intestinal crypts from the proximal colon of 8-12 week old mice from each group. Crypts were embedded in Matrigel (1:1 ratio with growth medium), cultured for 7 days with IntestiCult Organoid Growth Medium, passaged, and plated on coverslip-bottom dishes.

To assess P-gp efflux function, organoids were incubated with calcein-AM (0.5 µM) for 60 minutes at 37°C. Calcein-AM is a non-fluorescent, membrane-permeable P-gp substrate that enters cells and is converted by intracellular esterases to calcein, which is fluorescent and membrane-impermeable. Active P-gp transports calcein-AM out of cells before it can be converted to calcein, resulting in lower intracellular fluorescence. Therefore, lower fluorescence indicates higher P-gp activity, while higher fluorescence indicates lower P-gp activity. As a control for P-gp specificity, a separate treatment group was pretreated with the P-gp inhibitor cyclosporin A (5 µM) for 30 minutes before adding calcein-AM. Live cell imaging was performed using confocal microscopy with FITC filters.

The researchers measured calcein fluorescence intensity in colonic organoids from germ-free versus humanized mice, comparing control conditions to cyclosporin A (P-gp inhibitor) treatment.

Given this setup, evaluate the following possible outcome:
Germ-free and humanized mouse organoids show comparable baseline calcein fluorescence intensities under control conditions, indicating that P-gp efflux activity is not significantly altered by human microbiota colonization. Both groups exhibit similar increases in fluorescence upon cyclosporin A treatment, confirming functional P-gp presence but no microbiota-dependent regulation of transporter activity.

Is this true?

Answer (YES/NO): NO